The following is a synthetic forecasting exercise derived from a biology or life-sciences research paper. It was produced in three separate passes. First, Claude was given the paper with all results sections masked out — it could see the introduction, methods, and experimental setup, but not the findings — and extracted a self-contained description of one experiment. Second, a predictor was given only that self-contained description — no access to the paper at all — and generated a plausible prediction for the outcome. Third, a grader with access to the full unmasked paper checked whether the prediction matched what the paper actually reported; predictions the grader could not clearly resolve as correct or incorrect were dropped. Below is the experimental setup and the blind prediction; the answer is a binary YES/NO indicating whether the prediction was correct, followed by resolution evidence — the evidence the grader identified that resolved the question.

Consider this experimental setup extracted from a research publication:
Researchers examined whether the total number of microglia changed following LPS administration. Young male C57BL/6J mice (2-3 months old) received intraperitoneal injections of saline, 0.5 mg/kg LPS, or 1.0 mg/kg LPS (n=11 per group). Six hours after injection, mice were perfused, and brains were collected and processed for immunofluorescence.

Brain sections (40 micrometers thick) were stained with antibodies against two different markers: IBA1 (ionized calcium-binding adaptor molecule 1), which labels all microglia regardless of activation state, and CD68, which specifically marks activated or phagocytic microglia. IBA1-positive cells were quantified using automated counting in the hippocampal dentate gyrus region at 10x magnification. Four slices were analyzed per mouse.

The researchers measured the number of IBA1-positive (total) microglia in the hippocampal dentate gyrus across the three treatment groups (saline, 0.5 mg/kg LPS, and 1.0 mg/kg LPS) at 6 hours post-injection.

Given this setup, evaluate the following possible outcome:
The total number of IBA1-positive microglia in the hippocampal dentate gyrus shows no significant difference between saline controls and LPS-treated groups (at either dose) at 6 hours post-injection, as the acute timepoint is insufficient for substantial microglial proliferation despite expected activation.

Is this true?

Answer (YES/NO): NO